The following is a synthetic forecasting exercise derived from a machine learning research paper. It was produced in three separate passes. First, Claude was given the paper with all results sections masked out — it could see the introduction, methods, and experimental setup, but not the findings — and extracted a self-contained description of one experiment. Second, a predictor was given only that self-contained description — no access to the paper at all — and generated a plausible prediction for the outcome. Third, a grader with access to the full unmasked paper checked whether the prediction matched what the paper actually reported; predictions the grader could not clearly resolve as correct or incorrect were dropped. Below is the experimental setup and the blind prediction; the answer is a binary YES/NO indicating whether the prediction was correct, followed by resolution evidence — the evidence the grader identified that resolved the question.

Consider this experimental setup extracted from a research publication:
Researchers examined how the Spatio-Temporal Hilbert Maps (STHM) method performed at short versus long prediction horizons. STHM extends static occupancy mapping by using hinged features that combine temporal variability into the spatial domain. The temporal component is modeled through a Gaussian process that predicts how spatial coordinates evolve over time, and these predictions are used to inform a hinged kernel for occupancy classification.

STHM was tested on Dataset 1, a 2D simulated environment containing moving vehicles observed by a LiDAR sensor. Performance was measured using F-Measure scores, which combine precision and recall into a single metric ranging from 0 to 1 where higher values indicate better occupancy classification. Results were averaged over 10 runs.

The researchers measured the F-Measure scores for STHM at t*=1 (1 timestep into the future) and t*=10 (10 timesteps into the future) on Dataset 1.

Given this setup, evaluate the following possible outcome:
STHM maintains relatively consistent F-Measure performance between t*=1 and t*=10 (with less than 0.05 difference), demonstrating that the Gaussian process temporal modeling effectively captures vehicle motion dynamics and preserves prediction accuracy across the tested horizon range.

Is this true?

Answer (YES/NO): NO